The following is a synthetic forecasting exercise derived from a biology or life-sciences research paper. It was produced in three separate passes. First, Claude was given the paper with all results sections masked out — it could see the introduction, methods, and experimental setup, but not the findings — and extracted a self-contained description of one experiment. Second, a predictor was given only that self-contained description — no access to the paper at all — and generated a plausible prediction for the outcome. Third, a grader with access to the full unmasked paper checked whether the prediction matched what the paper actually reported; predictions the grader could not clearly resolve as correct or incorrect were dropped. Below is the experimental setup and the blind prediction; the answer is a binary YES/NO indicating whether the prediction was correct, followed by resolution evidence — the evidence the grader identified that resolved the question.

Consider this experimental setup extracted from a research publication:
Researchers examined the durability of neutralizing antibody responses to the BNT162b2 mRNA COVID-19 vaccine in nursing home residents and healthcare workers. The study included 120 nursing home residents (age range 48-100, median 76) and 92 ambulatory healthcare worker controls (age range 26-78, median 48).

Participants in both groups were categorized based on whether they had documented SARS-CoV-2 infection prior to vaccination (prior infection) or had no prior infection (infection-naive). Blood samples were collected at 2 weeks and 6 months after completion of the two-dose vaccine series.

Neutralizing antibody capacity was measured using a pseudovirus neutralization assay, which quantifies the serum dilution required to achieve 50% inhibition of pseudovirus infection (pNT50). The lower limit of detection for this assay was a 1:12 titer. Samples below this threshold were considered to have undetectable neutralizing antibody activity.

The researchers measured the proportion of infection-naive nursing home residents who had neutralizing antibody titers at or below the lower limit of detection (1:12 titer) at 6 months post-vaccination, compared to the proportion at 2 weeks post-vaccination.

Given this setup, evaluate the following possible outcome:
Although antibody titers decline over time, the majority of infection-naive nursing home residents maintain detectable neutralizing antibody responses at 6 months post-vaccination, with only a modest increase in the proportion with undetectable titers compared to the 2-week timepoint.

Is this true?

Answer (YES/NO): NO